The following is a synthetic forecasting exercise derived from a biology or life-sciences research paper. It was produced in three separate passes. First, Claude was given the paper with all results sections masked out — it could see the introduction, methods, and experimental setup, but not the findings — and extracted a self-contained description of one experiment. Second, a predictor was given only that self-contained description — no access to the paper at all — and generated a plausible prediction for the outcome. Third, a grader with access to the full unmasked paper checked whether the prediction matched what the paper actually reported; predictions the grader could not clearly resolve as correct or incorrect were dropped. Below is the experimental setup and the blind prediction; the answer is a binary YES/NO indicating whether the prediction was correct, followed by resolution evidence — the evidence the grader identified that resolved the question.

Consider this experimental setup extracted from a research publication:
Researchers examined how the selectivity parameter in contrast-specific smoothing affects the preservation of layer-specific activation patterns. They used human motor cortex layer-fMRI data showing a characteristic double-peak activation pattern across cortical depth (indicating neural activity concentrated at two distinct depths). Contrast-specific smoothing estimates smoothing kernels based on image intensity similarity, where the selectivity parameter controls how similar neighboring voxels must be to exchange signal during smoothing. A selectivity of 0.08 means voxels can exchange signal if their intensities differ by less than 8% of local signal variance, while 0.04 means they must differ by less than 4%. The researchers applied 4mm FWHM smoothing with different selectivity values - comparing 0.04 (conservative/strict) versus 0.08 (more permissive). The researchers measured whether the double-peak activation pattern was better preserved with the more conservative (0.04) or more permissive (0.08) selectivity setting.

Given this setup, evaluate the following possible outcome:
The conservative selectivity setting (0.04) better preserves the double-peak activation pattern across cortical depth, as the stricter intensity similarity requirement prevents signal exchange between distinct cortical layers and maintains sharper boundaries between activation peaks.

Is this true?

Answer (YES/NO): YES